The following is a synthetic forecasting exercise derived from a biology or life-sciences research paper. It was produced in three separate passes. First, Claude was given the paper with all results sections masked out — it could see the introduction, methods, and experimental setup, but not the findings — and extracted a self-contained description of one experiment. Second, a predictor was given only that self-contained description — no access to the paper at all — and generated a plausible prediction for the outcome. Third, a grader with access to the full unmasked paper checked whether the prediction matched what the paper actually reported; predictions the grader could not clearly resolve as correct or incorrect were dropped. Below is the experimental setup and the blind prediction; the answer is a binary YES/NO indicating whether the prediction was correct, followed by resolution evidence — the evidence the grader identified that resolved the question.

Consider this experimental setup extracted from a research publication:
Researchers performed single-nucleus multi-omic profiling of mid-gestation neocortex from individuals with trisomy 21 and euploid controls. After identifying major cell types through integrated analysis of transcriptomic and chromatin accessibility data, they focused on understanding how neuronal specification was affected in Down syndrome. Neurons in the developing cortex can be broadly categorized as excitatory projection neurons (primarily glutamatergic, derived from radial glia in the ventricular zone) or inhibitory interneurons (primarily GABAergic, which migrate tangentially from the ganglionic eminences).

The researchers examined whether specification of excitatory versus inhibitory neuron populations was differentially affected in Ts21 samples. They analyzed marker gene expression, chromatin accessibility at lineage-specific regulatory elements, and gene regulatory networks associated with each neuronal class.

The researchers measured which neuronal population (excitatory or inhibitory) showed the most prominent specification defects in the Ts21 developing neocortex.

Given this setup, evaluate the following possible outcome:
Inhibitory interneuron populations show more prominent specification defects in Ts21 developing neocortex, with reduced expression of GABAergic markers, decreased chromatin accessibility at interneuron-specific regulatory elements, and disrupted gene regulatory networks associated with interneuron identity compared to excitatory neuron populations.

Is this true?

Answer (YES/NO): NO